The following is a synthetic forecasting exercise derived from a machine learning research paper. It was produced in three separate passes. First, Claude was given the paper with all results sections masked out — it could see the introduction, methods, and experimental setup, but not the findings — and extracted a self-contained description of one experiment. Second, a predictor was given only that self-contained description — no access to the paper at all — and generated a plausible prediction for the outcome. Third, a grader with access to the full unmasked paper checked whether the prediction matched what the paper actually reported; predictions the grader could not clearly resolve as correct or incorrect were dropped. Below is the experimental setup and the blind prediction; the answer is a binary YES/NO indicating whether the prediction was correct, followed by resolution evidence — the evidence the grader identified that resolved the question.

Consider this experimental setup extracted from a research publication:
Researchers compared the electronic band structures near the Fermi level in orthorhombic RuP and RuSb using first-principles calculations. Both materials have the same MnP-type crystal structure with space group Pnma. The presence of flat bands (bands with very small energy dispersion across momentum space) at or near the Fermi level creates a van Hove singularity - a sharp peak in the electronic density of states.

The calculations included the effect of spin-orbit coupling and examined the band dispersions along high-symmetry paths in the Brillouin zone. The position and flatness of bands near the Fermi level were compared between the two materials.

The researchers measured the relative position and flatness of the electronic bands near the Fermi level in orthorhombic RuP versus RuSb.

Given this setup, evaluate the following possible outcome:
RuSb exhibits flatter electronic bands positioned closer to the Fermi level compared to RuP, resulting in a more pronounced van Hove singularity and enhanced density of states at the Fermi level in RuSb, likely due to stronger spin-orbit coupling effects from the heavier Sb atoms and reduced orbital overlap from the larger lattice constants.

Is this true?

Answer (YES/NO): NO